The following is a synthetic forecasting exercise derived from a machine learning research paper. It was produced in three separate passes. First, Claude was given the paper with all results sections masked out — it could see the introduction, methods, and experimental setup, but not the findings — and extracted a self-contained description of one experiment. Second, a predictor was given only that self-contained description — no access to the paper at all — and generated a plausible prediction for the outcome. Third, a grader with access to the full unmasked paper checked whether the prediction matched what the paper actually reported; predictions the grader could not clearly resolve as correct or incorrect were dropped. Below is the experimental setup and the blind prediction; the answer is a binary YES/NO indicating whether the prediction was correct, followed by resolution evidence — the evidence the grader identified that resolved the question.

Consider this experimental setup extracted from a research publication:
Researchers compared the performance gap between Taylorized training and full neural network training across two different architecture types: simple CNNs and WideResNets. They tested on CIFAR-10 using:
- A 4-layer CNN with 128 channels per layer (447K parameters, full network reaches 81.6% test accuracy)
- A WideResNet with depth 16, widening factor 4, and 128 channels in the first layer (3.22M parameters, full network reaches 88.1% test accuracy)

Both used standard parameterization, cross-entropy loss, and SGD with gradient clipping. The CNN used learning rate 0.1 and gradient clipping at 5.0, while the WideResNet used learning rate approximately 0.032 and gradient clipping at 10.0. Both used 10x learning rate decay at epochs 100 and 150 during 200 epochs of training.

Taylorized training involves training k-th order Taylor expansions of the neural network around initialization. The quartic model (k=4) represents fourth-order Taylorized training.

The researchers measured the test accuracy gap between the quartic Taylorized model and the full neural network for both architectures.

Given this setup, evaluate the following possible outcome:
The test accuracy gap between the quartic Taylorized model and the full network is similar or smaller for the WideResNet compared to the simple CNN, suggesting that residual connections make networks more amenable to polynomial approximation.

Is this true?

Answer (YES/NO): NO